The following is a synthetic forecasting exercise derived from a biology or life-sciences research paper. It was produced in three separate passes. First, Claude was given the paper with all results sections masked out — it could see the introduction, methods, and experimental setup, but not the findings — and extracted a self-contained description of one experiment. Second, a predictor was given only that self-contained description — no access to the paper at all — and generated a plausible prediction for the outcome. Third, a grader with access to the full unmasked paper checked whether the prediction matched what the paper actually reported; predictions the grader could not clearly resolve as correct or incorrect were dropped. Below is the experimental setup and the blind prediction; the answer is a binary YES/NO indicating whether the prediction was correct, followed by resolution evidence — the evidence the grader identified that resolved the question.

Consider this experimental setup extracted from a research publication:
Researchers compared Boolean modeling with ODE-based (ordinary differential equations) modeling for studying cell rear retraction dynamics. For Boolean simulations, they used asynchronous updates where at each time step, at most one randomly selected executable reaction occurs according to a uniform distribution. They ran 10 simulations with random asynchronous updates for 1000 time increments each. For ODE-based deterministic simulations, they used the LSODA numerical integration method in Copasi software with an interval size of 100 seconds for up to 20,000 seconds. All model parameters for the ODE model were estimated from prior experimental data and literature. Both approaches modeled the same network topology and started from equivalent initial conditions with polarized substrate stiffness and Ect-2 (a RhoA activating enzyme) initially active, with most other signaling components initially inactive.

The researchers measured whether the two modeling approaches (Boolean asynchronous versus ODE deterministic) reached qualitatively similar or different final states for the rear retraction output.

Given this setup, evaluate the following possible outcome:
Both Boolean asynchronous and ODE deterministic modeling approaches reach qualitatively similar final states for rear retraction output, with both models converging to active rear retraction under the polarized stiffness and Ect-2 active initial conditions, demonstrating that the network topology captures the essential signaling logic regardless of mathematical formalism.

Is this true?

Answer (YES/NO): NO